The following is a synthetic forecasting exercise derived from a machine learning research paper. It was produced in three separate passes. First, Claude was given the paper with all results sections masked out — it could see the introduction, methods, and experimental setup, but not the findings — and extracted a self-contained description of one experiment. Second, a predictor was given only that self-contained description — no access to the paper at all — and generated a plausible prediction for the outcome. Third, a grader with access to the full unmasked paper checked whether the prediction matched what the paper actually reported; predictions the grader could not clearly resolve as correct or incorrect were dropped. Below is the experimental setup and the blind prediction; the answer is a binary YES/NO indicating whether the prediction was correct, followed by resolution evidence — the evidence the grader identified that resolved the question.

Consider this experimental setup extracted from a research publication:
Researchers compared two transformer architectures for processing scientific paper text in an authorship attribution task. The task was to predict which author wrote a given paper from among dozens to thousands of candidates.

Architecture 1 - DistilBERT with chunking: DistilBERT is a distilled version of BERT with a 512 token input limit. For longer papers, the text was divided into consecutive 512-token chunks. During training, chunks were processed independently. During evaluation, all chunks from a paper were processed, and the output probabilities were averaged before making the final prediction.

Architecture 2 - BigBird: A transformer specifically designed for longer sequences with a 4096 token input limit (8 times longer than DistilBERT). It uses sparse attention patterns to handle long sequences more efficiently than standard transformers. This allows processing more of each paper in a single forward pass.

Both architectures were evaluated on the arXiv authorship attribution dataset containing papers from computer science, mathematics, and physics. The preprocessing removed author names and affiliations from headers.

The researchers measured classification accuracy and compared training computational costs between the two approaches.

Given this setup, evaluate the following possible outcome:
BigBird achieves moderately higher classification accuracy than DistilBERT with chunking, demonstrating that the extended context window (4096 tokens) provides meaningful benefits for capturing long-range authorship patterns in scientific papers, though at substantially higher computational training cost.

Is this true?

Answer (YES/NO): NO